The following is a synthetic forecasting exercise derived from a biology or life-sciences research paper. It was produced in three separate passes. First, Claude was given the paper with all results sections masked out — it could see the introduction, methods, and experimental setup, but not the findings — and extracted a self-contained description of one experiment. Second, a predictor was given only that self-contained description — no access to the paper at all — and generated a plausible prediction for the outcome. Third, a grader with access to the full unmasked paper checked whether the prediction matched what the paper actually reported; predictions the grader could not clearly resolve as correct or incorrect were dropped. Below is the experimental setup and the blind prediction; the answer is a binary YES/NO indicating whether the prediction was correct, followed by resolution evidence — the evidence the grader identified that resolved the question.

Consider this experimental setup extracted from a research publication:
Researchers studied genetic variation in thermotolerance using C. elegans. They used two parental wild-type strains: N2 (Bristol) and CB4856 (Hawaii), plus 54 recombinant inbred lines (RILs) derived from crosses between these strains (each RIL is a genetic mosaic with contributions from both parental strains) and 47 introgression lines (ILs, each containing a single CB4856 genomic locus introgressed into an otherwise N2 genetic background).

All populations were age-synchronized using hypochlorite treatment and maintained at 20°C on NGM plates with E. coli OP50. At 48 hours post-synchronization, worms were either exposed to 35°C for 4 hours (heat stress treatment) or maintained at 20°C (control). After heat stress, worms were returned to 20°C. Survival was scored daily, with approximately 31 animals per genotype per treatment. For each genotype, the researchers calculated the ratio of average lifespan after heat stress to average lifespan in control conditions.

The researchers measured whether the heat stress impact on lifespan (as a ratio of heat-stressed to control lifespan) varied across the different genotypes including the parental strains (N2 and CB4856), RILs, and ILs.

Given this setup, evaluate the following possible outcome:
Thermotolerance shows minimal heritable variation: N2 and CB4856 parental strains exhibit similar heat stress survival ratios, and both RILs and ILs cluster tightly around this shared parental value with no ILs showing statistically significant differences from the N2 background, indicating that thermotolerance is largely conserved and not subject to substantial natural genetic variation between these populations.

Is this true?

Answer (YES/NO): NO